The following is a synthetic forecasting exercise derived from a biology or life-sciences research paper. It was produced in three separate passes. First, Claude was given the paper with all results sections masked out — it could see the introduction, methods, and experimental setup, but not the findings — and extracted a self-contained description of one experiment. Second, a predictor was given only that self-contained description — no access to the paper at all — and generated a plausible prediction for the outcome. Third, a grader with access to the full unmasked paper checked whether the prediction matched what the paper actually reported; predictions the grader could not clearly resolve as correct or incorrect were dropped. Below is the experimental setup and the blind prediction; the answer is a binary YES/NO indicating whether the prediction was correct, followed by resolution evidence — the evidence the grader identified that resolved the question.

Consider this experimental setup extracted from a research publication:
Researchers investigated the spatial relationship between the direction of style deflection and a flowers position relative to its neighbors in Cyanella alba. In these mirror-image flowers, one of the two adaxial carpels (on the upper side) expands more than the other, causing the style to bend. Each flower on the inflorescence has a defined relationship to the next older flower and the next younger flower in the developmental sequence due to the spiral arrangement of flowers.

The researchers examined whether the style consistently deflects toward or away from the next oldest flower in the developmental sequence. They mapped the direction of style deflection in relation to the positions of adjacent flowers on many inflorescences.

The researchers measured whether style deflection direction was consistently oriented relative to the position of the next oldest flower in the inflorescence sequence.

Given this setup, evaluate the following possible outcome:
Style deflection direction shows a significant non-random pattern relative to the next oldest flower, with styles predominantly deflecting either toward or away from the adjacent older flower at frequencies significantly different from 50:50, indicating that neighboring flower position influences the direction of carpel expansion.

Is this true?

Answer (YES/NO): YES